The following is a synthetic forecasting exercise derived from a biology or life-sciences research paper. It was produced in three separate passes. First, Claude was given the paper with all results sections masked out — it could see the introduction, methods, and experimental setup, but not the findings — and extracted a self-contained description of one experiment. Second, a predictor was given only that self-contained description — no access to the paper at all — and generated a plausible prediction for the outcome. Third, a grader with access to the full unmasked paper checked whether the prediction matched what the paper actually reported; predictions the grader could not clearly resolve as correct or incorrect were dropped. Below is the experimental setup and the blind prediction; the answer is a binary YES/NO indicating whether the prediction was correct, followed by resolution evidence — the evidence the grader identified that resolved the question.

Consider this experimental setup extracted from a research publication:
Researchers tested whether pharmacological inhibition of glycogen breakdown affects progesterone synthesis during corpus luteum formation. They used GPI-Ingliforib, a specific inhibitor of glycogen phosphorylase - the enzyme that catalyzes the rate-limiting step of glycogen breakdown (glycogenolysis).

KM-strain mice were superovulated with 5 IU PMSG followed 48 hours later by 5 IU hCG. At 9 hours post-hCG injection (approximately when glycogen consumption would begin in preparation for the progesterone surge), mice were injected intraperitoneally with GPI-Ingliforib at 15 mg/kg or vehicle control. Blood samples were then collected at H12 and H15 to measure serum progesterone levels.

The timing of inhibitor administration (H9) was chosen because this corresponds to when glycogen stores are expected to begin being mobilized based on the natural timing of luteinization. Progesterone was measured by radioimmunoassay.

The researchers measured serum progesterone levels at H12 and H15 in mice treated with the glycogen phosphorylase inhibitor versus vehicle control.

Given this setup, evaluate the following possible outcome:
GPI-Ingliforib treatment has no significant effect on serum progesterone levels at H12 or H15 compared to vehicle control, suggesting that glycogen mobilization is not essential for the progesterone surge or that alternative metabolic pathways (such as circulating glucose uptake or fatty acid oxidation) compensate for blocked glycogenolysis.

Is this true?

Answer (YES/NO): NO